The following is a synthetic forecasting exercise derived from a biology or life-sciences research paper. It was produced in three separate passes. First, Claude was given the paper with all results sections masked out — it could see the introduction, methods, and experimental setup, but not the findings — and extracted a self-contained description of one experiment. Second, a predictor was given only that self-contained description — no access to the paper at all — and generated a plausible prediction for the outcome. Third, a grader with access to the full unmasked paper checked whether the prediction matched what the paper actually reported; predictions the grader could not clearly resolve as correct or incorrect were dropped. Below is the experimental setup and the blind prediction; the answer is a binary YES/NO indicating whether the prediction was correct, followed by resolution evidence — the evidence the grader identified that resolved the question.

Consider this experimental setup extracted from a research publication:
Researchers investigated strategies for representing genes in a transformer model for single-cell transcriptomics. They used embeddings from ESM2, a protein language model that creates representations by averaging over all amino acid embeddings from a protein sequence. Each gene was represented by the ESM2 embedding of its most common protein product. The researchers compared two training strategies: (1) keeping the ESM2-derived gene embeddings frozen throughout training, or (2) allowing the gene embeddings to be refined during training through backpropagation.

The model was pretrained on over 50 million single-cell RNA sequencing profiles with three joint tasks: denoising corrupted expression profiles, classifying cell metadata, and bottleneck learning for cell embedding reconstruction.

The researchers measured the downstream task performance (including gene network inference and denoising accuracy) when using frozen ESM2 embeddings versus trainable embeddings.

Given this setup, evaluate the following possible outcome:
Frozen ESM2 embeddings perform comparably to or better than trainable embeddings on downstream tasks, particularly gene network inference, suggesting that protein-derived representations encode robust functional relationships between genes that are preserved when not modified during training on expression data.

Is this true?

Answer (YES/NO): NO